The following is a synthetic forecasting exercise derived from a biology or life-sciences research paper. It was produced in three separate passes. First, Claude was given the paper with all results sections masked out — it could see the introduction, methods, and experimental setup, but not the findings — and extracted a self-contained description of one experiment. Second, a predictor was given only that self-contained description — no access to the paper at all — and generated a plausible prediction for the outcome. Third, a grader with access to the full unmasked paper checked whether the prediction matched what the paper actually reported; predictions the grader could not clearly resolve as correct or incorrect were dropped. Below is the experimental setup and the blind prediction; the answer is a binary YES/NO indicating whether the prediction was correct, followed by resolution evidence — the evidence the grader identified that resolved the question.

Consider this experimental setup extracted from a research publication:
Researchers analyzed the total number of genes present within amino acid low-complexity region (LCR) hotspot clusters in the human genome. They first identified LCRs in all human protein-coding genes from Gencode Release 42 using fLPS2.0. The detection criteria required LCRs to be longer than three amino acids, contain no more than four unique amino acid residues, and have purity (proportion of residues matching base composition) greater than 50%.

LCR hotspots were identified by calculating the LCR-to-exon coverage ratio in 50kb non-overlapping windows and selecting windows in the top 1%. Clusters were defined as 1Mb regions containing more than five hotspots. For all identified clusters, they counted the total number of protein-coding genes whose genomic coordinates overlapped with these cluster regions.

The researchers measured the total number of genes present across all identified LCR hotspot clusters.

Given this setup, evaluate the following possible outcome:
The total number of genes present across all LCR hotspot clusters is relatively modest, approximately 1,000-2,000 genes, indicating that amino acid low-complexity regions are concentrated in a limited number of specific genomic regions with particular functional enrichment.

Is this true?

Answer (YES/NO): NO